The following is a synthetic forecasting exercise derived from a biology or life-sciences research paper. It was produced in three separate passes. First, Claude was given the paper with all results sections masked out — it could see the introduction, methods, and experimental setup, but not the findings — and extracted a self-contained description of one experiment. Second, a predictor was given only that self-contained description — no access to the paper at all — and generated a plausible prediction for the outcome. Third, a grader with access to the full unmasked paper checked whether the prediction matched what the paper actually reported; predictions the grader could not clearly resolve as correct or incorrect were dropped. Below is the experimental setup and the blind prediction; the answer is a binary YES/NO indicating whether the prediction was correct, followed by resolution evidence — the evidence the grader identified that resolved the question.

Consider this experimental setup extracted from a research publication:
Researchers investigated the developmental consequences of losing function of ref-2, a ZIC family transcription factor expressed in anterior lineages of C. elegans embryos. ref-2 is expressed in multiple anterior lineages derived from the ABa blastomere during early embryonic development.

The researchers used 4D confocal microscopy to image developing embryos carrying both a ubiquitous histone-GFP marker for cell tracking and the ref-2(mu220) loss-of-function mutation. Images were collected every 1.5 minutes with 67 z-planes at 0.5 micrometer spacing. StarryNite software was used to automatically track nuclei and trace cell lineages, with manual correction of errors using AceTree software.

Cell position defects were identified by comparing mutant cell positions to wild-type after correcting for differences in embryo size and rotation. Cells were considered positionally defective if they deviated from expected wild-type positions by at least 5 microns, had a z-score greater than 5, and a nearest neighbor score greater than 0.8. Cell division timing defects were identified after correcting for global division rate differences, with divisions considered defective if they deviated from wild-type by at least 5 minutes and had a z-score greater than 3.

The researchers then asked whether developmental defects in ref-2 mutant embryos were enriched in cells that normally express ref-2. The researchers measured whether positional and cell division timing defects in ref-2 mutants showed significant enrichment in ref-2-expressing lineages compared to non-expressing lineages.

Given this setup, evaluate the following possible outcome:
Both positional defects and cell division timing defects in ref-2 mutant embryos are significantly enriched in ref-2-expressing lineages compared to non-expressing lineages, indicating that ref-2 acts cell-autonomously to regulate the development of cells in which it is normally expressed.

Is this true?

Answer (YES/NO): YES